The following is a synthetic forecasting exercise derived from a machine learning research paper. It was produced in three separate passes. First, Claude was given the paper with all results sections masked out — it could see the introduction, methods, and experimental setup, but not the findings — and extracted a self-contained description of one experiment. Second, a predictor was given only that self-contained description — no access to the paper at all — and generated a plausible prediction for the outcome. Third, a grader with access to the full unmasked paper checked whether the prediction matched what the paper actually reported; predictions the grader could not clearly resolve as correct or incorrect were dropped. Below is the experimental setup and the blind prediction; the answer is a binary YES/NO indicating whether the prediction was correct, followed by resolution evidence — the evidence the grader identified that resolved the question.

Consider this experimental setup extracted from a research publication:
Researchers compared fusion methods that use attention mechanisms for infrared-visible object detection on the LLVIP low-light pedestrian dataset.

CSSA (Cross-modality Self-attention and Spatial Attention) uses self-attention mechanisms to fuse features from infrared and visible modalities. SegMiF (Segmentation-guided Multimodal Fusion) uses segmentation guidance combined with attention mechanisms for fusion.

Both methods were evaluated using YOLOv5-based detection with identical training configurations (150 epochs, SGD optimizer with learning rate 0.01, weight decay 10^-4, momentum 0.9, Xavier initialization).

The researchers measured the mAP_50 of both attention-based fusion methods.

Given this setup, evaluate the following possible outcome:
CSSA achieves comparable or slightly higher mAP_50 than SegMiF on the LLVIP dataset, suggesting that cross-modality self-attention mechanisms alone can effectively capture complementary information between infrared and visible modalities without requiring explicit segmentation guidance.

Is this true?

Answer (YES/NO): NO